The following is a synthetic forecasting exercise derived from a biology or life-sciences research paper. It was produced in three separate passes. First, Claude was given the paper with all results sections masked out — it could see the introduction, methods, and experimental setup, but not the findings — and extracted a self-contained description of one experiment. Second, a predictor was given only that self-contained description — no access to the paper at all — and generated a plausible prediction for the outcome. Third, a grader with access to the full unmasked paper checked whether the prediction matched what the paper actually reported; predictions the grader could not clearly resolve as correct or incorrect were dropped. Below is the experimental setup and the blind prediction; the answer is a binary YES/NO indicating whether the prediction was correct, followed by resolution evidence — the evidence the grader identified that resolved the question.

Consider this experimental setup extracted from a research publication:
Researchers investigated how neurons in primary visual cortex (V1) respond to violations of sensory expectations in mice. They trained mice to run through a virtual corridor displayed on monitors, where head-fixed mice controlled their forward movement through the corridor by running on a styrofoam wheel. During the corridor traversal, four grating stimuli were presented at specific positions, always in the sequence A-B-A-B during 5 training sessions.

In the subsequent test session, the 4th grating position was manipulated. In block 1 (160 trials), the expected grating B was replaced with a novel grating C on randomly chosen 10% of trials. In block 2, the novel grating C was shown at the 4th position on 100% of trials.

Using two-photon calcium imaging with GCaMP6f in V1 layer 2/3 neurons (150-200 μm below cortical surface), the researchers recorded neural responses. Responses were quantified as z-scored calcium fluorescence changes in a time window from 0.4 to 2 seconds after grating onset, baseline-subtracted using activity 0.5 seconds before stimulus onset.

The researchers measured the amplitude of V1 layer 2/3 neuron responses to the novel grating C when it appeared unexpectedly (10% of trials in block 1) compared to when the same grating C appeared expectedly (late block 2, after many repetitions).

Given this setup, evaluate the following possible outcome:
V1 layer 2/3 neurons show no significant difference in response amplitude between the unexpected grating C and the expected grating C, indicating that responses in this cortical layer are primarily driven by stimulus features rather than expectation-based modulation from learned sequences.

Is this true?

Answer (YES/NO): NO